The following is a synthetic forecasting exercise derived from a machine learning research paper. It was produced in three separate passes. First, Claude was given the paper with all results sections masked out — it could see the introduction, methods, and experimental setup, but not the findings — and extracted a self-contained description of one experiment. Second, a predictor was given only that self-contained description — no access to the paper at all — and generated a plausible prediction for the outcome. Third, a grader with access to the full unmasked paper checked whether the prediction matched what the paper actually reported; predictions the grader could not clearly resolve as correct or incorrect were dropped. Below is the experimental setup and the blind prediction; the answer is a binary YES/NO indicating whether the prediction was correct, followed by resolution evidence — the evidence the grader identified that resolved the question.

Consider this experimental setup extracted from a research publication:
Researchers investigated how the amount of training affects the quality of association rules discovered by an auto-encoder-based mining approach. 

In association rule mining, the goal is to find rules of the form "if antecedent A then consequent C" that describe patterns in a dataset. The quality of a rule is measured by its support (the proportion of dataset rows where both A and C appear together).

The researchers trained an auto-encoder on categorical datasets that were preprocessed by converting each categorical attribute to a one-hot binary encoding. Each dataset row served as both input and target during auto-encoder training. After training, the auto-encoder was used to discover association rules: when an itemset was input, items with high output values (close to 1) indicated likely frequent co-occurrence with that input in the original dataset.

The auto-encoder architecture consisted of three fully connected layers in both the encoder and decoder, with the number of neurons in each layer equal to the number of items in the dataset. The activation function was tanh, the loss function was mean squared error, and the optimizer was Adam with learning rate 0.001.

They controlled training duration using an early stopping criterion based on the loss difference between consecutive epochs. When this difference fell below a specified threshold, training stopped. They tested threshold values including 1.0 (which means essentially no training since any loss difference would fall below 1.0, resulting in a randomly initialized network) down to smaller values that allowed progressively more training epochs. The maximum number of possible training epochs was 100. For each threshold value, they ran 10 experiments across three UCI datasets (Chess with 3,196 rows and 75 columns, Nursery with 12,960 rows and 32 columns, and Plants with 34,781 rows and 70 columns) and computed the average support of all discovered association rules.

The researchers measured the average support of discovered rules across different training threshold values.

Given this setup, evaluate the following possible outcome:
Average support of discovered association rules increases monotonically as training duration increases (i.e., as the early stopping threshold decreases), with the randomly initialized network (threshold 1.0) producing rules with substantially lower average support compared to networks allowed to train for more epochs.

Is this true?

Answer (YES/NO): NO